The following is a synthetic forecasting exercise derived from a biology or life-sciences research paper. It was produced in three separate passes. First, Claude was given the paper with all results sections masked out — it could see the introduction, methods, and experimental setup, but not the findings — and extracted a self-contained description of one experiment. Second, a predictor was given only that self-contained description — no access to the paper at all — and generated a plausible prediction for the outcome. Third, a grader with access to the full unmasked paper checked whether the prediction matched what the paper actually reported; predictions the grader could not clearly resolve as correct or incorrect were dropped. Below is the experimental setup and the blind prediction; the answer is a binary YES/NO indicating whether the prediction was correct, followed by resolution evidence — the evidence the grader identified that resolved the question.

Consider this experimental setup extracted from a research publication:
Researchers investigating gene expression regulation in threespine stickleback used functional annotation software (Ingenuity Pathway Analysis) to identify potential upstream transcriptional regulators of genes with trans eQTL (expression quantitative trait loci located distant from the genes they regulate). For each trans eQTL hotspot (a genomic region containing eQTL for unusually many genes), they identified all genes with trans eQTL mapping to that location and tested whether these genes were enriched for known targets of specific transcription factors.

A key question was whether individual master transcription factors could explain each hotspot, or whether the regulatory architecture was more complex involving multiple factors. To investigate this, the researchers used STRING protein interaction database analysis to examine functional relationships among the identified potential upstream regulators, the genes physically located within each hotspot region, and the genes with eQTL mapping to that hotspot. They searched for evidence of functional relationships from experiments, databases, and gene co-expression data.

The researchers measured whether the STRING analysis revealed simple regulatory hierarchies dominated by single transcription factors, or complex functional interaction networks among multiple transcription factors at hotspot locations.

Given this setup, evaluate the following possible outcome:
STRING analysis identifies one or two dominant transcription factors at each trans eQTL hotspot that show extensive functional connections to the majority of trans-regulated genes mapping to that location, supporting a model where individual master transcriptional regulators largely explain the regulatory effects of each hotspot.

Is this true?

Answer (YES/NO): NO